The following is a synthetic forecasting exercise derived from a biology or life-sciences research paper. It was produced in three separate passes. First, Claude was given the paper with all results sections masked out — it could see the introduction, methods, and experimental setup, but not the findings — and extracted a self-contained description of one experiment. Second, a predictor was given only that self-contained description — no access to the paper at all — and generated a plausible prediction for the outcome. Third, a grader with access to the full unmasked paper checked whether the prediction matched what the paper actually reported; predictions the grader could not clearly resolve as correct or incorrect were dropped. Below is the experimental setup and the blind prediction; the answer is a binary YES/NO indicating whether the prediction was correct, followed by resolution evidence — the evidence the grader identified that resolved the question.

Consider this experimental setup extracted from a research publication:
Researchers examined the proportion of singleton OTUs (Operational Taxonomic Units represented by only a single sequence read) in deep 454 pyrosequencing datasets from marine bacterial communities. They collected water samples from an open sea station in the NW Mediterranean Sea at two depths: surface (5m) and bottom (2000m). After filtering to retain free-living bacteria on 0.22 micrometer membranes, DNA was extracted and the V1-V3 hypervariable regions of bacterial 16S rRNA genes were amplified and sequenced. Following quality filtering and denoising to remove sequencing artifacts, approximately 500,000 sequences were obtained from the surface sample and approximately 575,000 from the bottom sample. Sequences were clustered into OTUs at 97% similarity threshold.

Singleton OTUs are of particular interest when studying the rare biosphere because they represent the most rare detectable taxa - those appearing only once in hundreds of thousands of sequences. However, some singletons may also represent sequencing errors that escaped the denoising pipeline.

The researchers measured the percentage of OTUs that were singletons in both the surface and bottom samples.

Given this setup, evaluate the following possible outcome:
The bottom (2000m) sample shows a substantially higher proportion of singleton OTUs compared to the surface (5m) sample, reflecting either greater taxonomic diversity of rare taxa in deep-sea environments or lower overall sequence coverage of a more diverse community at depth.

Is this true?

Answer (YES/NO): NO